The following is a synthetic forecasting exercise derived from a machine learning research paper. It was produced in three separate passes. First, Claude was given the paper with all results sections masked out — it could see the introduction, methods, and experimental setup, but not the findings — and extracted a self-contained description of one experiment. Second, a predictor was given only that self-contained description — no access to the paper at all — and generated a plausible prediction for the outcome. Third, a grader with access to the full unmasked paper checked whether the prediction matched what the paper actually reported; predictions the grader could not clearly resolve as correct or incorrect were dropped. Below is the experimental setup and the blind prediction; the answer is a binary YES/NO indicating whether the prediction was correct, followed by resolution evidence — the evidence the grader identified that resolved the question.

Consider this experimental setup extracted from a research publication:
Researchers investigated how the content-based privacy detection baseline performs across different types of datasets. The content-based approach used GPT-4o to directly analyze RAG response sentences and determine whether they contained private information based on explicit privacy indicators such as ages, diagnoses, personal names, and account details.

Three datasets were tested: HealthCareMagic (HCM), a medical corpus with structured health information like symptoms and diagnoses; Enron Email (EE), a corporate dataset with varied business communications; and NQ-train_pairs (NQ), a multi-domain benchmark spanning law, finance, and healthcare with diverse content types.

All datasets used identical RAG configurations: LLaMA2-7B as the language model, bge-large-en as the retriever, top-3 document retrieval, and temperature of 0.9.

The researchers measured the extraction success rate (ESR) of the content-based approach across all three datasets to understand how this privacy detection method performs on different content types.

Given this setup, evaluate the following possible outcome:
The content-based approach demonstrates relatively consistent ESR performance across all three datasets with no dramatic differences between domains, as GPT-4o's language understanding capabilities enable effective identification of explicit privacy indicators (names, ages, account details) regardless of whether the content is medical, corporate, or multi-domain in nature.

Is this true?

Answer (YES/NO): NO